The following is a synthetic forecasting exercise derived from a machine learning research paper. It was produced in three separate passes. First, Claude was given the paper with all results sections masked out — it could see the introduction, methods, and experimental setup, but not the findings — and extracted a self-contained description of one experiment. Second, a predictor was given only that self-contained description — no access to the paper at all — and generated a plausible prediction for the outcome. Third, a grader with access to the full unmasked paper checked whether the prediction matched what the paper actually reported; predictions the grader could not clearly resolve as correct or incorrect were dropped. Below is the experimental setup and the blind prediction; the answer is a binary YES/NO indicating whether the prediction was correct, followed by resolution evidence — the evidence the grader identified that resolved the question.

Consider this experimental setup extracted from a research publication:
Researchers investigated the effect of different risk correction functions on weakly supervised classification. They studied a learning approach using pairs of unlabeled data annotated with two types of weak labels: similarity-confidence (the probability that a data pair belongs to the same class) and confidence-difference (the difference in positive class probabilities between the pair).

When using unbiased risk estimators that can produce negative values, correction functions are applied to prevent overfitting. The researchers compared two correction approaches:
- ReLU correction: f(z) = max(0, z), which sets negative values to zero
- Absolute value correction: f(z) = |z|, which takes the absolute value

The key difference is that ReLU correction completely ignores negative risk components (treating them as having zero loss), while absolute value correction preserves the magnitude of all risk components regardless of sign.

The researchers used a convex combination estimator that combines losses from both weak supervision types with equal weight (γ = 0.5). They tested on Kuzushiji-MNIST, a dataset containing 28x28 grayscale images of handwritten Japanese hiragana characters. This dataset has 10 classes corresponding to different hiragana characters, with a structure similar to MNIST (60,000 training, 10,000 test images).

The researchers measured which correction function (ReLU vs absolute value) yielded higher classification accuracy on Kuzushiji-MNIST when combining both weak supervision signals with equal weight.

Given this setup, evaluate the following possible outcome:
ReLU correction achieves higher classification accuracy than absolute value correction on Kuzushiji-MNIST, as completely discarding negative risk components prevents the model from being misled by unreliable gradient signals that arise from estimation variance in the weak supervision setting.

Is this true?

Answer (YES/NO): NO